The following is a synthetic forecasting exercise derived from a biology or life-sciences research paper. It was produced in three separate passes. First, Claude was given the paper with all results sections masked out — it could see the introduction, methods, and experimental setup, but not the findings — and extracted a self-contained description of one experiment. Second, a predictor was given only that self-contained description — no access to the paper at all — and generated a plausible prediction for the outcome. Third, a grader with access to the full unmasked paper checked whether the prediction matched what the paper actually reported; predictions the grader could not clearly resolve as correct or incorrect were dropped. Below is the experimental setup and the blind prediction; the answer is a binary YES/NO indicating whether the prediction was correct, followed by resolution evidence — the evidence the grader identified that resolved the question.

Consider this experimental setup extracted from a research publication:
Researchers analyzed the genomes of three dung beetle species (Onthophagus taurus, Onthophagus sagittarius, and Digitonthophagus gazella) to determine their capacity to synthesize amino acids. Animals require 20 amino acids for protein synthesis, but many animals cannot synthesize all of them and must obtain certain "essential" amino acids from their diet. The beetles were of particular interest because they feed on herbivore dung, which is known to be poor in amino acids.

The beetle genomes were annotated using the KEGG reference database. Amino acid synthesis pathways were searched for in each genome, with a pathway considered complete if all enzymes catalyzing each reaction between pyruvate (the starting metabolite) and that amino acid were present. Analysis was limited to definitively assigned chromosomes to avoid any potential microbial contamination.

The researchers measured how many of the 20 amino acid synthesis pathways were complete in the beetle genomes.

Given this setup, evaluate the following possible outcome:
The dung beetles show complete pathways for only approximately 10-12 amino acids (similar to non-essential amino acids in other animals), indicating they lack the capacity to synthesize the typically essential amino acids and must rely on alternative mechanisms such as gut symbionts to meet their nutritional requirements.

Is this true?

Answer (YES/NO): YES